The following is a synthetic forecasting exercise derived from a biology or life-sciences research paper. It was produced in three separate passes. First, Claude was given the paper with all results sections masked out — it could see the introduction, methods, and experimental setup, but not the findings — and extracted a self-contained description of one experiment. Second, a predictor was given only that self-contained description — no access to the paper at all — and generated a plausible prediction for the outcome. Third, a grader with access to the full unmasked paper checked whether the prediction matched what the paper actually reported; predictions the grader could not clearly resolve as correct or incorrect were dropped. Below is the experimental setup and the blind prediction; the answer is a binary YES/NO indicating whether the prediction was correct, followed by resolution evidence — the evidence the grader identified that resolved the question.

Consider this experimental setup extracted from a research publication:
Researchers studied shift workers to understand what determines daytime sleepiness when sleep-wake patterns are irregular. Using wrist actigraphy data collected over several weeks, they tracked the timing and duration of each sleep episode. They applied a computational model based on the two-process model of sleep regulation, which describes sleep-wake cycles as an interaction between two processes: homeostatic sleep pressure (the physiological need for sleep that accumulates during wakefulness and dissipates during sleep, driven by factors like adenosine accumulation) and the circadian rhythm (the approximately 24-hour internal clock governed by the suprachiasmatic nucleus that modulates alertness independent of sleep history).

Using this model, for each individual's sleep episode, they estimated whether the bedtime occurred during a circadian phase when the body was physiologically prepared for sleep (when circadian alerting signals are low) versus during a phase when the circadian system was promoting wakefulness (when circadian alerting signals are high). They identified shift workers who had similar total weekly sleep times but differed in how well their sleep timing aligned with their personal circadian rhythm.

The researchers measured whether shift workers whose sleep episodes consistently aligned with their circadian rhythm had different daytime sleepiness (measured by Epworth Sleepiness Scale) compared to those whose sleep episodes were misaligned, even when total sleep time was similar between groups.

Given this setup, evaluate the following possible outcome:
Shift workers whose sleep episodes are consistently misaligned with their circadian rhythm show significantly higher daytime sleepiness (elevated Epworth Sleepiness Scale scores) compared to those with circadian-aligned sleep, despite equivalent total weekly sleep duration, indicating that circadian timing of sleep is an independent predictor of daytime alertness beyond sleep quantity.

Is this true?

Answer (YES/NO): YES